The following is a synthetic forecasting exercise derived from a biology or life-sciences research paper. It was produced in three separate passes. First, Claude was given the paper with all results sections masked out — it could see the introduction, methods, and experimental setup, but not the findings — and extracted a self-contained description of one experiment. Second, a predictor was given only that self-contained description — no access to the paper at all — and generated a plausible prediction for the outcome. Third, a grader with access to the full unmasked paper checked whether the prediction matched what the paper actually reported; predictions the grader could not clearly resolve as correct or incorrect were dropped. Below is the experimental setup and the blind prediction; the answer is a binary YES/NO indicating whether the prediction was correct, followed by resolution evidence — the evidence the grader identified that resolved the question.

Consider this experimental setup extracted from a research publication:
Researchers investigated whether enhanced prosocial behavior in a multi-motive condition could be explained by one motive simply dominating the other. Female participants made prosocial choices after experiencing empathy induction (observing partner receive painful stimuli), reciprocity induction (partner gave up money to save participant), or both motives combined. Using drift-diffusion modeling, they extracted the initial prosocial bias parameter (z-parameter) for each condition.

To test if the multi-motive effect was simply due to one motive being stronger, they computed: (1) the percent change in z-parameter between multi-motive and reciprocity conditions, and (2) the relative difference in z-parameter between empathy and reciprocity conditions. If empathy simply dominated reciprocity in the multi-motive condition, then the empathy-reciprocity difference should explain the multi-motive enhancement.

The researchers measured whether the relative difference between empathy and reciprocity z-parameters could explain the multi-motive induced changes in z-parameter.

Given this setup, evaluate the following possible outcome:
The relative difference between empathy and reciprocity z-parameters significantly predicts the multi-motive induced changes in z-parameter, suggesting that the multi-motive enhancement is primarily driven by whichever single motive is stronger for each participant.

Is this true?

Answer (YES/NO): NO